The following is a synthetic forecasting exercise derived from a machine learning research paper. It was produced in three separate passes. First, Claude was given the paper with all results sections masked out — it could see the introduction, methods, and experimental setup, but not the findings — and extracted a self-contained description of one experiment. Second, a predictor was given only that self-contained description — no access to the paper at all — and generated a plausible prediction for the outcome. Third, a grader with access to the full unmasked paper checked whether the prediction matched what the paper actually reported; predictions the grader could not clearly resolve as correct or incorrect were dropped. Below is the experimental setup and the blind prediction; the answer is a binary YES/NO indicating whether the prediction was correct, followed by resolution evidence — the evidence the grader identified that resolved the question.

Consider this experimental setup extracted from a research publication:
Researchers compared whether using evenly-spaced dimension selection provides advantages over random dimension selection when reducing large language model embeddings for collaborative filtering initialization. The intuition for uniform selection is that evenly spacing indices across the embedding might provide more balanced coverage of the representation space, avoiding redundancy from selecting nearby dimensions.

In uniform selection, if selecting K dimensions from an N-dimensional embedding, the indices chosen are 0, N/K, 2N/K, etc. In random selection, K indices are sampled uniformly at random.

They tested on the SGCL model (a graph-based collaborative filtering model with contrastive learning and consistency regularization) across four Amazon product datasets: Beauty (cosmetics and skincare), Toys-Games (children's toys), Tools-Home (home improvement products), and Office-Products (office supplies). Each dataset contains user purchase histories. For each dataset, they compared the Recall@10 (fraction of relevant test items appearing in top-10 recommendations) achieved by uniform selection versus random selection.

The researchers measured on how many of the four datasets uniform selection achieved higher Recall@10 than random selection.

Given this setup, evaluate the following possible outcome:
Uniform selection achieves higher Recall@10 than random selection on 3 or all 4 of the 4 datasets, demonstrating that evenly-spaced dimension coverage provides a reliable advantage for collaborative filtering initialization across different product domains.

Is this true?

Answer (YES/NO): NO